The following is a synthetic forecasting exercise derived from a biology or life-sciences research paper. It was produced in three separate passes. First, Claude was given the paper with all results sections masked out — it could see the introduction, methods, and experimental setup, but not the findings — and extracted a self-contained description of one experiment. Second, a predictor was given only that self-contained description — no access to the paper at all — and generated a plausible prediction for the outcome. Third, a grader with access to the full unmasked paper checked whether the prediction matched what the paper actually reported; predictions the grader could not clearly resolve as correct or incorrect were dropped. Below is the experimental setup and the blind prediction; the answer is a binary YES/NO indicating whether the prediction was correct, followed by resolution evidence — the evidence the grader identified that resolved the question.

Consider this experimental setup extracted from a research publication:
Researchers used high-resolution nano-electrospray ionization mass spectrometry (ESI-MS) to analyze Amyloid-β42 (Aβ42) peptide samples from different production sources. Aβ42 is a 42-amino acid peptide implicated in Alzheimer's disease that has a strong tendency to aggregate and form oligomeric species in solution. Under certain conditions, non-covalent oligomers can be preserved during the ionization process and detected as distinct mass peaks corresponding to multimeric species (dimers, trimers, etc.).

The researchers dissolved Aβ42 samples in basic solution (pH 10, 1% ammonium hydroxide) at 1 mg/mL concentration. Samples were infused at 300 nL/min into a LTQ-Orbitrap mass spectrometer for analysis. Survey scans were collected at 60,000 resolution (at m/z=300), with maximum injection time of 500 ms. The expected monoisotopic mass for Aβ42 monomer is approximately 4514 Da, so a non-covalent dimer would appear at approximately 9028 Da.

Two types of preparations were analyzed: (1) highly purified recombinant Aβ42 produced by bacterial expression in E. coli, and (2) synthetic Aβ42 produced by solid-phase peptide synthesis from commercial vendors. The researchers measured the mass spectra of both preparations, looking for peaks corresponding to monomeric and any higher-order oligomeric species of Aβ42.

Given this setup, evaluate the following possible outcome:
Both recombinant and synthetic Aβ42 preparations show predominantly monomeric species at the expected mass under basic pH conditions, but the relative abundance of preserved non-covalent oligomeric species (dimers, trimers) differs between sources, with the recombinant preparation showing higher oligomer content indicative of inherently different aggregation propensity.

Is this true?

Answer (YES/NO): YES